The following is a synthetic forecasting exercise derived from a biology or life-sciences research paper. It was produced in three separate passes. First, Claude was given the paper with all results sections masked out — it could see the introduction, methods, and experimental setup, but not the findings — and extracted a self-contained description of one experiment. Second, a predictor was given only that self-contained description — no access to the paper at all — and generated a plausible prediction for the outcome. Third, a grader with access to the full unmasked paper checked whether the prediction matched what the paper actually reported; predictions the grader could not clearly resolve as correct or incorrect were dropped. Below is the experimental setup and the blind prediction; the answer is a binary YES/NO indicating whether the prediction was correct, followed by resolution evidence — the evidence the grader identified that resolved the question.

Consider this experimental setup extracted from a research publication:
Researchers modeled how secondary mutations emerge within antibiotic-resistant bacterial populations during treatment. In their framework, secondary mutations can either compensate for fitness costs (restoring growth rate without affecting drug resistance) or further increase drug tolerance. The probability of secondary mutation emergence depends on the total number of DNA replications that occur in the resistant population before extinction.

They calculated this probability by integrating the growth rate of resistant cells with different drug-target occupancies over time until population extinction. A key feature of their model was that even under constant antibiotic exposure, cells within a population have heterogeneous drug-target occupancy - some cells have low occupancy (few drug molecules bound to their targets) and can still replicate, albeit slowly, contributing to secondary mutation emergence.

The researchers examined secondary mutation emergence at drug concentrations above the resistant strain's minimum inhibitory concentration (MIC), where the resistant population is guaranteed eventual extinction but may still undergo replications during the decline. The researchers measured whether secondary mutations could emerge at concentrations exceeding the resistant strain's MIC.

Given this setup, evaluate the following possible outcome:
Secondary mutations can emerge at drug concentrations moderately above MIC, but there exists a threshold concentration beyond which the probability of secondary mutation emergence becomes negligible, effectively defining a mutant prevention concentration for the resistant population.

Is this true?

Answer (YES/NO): NO